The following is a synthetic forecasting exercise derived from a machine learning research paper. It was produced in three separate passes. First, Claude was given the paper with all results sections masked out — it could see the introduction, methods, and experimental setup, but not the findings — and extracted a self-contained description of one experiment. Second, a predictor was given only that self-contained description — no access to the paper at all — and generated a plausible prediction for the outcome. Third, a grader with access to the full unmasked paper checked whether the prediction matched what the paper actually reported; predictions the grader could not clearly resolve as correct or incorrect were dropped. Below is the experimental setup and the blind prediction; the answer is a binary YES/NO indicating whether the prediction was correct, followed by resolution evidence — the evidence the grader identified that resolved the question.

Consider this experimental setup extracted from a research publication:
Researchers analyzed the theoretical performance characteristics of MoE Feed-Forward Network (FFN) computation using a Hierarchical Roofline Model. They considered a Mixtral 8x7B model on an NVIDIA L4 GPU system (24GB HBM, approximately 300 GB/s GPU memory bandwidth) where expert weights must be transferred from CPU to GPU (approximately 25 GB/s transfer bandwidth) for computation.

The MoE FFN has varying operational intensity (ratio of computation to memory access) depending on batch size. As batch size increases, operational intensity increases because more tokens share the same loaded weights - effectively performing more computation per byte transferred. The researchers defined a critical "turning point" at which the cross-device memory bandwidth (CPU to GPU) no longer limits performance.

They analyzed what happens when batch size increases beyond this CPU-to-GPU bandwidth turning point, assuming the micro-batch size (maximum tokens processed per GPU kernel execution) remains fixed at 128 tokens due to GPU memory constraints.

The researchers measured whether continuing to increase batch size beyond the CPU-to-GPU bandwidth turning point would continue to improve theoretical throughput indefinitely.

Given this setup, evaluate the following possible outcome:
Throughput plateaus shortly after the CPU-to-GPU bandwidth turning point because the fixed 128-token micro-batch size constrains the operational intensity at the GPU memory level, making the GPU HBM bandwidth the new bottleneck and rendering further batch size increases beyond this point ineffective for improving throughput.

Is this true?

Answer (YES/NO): YES